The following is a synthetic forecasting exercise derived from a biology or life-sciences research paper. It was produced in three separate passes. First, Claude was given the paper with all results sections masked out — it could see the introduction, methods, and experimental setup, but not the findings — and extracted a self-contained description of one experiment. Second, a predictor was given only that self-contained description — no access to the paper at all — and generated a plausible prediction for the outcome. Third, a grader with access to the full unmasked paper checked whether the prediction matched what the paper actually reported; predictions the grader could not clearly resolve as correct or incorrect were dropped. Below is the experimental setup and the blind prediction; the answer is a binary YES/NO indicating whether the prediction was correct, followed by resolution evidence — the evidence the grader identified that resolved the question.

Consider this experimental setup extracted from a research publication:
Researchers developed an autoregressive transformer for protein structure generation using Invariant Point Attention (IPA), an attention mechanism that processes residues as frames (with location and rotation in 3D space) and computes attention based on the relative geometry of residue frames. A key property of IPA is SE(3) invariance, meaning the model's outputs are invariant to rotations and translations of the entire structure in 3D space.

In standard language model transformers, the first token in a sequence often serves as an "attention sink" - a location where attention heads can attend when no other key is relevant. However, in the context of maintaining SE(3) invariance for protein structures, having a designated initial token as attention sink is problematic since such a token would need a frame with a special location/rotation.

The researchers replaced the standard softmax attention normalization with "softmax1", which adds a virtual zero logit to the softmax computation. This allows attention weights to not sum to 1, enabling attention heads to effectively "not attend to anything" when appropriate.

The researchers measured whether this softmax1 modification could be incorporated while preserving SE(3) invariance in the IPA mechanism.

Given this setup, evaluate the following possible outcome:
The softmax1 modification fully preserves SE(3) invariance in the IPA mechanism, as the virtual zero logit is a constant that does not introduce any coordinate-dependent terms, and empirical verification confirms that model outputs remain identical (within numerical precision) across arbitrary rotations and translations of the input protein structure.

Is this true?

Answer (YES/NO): NO